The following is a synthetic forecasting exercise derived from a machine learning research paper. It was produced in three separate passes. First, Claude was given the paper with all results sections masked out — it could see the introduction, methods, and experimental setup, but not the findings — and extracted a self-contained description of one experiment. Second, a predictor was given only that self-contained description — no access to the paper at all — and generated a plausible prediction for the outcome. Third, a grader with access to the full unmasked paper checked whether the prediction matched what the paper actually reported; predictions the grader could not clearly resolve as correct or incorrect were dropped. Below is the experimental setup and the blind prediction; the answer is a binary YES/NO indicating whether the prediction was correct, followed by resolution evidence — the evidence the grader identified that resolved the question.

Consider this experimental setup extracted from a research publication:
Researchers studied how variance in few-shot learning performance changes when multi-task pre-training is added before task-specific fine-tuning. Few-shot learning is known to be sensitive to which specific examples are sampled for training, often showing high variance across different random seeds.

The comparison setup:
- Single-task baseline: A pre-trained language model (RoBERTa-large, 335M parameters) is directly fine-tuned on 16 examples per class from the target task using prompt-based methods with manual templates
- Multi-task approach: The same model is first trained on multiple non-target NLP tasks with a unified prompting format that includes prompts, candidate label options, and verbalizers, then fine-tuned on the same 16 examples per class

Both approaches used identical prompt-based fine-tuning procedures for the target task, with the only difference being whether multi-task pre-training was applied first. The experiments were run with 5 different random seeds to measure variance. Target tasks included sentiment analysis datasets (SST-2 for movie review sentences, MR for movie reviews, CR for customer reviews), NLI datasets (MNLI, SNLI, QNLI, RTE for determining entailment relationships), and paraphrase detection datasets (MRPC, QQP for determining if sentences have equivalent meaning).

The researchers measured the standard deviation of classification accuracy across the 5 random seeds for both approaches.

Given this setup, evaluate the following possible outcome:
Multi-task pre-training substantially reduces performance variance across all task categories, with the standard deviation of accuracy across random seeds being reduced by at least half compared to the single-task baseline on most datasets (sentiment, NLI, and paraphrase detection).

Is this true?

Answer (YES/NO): NO